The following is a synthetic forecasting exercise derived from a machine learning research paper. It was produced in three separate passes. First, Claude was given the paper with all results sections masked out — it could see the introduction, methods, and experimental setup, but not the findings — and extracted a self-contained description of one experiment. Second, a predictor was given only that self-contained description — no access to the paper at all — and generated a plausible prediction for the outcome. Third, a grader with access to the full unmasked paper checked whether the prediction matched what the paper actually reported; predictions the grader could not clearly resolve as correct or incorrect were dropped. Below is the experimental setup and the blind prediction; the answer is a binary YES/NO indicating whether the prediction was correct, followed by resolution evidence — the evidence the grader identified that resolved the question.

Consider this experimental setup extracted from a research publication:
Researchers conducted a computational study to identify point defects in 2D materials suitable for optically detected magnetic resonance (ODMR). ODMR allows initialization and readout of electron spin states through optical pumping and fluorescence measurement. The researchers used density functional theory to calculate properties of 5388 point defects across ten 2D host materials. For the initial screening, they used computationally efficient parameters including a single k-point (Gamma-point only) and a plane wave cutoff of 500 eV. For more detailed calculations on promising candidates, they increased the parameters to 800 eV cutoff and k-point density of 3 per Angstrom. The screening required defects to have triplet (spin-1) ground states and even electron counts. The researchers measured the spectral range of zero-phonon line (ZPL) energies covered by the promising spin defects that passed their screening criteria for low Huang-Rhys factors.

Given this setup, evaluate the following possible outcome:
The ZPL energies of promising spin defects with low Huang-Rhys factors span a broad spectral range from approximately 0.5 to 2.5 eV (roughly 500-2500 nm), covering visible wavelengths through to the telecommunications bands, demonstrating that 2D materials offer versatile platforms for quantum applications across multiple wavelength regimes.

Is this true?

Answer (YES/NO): NO